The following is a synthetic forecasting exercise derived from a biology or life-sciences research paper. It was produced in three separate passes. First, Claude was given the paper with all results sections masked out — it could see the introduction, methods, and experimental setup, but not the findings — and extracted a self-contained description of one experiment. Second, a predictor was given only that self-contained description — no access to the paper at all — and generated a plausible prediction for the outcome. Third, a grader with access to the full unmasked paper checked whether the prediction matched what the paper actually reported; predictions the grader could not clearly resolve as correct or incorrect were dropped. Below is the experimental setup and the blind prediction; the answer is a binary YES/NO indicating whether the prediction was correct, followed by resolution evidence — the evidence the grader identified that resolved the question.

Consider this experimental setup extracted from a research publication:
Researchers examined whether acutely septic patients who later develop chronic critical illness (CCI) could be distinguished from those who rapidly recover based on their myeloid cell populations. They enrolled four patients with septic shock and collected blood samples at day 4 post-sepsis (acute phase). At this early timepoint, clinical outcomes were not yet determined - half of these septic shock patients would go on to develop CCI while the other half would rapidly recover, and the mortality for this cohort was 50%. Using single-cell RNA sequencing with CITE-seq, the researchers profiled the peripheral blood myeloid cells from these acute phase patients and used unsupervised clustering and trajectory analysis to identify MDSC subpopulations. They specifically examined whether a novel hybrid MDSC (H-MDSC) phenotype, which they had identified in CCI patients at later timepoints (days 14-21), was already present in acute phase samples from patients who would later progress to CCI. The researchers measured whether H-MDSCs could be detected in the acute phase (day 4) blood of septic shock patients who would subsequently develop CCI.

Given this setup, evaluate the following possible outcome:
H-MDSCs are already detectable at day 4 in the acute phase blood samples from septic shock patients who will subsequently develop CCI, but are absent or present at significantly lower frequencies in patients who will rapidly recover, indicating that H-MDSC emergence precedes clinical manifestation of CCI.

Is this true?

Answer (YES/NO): YES